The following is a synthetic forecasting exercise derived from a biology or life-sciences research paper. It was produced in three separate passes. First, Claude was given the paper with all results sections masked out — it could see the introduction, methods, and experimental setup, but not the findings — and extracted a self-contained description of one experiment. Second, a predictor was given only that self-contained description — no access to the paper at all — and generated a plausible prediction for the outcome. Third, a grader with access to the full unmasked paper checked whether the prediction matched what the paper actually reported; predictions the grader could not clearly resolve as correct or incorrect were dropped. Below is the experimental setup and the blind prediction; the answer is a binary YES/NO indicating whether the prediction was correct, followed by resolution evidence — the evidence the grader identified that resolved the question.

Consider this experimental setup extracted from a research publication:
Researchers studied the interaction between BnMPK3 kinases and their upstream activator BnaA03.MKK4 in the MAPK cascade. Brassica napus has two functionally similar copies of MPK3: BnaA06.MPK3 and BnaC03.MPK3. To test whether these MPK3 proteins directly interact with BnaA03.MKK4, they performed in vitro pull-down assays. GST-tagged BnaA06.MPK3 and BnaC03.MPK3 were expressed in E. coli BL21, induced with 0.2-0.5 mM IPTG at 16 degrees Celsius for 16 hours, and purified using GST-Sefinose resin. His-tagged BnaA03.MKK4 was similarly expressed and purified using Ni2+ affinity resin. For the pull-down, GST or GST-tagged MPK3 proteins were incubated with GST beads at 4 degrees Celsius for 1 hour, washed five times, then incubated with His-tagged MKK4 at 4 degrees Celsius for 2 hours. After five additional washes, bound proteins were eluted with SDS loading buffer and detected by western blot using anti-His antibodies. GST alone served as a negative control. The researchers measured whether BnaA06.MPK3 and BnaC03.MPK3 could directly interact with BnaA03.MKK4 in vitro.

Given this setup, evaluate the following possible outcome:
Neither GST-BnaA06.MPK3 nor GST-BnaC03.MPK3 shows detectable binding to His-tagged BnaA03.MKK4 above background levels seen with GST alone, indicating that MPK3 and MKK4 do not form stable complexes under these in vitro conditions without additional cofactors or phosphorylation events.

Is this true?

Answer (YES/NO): NO